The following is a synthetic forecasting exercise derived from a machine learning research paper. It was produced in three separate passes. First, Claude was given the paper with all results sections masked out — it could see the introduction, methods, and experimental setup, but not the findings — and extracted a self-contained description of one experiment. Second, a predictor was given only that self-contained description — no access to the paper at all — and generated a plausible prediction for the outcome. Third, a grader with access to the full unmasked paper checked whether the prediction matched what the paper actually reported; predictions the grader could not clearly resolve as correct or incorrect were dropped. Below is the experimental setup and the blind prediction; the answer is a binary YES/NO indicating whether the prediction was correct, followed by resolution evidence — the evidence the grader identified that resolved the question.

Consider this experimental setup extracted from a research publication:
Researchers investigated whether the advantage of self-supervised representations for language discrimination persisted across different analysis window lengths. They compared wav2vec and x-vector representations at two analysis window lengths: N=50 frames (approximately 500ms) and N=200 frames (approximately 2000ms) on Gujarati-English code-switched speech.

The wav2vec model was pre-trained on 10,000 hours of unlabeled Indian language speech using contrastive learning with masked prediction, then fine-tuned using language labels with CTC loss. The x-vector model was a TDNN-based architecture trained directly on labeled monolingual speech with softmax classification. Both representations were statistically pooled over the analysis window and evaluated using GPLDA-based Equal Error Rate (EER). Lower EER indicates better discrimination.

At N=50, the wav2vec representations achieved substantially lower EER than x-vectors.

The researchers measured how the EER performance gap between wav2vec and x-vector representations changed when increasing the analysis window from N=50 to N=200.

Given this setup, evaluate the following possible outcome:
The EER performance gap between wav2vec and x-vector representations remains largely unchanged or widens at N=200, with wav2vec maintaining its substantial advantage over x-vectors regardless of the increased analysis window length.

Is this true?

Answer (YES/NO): NO